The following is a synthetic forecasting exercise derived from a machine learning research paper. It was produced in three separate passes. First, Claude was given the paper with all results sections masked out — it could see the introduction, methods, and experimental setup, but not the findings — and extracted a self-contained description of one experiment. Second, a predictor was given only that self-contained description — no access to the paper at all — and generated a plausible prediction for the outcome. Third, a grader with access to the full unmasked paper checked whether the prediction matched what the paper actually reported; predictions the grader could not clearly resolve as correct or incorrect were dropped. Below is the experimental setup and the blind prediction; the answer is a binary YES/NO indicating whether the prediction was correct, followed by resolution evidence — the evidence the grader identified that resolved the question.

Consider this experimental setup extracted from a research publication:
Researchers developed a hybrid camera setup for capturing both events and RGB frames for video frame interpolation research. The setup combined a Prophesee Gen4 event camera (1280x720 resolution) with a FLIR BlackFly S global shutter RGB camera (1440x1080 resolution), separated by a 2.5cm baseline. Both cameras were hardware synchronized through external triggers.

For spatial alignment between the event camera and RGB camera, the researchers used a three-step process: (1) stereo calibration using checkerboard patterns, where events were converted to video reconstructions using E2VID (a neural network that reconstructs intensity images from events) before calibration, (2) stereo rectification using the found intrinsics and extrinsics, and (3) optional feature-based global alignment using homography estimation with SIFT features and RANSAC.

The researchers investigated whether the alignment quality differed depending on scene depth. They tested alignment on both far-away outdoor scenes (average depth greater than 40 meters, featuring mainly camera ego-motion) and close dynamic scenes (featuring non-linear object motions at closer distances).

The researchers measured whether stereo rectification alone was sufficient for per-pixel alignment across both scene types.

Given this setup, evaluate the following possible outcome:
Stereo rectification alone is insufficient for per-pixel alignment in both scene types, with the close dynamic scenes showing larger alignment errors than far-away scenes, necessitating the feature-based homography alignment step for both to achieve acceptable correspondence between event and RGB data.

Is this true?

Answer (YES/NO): NO